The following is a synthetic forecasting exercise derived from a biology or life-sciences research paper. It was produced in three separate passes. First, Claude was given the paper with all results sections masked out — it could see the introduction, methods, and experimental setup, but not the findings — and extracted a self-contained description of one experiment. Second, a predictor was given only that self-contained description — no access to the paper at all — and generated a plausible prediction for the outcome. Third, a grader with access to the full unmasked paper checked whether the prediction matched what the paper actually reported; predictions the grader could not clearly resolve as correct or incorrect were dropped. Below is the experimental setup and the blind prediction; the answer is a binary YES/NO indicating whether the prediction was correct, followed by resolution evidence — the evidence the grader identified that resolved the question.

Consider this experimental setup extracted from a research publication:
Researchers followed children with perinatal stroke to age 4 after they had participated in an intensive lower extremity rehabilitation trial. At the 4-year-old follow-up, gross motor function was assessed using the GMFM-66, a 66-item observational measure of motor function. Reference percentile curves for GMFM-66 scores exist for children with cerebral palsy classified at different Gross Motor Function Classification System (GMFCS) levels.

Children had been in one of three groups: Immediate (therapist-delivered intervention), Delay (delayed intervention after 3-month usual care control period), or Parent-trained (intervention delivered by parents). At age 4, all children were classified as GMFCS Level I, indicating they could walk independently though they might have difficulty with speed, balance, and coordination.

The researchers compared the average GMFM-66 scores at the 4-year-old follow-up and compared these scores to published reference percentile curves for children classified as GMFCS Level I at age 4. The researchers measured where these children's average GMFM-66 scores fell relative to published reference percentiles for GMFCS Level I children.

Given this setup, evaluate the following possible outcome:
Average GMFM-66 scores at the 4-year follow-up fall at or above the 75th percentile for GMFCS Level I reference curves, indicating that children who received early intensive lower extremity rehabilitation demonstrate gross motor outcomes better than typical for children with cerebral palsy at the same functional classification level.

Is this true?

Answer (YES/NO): NO